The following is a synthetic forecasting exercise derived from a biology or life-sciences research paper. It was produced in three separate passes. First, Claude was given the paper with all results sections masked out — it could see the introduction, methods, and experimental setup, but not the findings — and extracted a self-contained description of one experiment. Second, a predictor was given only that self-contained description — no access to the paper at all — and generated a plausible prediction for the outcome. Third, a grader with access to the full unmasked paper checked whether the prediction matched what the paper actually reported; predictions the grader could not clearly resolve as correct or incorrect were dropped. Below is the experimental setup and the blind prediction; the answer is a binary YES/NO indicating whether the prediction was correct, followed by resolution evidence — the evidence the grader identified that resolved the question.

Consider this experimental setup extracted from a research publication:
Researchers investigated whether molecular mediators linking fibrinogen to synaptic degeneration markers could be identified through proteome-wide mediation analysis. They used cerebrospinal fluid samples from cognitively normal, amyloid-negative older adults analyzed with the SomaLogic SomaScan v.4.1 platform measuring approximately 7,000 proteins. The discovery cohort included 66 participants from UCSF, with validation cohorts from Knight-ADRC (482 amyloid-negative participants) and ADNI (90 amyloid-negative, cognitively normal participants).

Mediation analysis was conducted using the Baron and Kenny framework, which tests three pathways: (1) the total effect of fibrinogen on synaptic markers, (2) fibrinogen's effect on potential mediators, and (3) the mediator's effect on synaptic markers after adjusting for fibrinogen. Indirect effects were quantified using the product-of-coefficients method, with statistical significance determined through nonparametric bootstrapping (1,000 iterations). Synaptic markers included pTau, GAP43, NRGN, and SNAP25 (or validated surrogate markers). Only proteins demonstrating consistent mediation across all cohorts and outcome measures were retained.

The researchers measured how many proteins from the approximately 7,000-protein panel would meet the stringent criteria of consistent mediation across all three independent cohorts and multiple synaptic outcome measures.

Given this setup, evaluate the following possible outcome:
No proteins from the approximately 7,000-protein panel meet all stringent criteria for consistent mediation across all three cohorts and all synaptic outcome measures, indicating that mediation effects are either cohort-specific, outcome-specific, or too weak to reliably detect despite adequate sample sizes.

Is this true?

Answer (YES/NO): NO